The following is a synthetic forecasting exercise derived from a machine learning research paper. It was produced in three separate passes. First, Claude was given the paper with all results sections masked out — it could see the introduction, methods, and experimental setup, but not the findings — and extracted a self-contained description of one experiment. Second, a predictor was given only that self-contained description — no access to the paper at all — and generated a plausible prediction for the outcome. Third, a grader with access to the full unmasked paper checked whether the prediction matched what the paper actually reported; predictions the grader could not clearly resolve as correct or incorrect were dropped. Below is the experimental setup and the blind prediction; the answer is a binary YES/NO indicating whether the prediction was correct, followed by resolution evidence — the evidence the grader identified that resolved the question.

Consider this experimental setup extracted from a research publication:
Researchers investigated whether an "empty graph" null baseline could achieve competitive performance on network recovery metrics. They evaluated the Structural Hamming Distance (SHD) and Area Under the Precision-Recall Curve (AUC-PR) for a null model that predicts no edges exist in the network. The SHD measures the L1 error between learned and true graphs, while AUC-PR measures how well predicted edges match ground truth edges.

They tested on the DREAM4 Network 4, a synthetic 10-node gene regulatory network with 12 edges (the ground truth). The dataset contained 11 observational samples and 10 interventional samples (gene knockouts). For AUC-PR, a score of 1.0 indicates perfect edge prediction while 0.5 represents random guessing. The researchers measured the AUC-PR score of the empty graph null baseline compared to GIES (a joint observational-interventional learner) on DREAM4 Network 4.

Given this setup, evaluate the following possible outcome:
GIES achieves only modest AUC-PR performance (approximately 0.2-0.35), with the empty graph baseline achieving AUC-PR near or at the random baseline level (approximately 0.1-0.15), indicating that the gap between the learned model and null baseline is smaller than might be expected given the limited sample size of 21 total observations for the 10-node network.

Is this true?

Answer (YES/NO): NO